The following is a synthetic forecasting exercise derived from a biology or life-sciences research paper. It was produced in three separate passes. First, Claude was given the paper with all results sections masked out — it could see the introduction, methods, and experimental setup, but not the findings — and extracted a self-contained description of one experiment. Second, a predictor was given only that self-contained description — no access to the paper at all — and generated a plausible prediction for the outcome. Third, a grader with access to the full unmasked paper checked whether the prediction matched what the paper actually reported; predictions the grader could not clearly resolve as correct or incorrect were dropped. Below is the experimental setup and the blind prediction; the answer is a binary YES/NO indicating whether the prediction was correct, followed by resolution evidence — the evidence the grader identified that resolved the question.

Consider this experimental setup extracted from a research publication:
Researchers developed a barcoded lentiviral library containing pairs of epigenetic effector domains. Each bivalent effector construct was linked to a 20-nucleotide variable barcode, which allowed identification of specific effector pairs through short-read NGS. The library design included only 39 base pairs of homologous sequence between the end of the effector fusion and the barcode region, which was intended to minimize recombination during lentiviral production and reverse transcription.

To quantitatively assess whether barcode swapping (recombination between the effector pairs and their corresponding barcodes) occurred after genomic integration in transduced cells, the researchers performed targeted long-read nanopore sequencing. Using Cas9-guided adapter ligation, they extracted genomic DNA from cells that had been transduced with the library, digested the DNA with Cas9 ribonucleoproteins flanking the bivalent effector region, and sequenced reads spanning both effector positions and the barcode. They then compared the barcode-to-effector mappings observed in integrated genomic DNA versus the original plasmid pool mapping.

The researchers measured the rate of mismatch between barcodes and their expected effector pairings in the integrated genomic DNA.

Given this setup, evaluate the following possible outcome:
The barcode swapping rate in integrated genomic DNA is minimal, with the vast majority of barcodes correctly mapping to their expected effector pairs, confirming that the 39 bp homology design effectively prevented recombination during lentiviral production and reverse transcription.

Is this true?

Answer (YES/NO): YES